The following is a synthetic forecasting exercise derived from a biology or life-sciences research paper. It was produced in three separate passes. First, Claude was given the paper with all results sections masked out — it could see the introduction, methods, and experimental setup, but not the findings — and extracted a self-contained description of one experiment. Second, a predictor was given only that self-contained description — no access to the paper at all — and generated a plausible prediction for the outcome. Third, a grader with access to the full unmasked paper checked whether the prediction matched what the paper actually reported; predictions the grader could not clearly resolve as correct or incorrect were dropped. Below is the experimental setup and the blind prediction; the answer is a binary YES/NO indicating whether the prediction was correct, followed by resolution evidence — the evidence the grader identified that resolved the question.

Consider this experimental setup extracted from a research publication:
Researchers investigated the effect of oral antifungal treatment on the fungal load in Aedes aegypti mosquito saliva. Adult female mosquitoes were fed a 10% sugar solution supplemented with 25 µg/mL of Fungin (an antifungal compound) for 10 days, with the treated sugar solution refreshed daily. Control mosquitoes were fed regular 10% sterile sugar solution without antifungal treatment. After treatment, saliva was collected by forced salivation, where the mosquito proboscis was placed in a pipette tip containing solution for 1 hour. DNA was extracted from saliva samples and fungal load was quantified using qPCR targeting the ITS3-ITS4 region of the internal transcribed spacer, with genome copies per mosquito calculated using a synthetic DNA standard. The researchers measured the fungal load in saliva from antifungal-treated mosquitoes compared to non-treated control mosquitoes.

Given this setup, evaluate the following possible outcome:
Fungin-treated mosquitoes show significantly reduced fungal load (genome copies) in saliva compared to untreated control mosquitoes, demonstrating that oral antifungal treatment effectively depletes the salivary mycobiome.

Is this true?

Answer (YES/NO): YES